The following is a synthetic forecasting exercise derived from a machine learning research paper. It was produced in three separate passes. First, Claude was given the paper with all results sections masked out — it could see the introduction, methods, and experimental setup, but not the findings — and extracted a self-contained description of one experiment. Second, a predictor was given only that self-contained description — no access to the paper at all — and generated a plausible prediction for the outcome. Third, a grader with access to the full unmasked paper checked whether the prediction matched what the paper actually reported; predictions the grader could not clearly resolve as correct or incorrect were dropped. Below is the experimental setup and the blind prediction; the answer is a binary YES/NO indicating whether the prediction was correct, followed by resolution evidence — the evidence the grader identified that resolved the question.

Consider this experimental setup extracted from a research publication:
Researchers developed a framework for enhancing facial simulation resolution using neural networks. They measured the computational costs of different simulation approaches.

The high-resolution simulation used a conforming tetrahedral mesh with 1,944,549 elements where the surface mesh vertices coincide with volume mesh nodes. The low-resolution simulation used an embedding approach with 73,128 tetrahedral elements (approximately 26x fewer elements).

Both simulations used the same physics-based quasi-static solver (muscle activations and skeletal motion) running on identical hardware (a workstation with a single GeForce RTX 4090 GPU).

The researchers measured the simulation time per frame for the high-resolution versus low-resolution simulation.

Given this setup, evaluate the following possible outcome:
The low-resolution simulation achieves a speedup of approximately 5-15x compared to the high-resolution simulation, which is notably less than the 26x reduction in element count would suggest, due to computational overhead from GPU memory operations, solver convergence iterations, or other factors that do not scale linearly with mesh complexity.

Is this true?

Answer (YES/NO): NO